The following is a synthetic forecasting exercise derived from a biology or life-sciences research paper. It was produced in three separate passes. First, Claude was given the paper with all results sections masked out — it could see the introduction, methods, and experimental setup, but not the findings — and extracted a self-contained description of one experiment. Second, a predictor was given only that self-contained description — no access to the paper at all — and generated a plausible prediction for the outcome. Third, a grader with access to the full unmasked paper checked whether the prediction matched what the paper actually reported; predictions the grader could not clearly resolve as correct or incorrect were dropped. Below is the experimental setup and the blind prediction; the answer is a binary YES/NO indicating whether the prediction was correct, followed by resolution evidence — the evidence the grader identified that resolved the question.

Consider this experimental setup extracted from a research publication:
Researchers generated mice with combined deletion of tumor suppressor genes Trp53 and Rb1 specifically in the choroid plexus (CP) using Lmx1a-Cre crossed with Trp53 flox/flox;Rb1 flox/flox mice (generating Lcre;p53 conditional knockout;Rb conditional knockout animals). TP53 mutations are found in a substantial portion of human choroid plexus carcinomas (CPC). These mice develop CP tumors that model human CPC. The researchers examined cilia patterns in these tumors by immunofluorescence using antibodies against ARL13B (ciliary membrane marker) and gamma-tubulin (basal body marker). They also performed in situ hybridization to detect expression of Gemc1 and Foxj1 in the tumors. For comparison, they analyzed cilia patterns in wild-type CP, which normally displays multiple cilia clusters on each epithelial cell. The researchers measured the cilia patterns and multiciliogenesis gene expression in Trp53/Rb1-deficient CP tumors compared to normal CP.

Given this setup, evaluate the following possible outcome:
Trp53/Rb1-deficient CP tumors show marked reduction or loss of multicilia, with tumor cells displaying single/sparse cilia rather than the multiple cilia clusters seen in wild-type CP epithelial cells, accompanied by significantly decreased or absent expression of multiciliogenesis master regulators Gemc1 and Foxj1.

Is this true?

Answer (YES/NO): YES